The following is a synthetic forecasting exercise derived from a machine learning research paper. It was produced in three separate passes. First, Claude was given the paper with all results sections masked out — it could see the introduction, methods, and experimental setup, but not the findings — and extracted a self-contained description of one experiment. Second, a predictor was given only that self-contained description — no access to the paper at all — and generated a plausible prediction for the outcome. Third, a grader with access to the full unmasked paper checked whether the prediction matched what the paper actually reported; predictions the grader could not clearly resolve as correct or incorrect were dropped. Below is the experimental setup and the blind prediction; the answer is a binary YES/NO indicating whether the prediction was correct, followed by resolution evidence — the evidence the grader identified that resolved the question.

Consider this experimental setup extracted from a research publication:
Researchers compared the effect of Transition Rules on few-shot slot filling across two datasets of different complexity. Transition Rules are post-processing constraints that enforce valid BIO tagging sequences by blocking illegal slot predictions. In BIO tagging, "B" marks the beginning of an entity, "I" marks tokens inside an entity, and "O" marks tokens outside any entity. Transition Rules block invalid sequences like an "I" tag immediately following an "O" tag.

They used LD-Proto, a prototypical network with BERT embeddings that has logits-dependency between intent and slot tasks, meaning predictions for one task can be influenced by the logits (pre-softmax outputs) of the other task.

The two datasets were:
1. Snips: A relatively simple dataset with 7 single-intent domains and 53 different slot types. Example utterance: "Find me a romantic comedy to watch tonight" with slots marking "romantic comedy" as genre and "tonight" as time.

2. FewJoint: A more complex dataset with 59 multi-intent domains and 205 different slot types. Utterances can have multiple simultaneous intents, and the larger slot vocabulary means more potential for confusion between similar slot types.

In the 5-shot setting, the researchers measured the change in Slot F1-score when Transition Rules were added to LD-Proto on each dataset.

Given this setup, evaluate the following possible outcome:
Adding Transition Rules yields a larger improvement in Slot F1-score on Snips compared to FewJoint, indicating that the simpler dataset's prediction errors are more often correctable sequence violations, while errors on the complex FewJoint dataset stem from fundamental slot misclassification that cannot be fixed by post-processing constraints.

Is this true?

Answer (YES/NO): NO